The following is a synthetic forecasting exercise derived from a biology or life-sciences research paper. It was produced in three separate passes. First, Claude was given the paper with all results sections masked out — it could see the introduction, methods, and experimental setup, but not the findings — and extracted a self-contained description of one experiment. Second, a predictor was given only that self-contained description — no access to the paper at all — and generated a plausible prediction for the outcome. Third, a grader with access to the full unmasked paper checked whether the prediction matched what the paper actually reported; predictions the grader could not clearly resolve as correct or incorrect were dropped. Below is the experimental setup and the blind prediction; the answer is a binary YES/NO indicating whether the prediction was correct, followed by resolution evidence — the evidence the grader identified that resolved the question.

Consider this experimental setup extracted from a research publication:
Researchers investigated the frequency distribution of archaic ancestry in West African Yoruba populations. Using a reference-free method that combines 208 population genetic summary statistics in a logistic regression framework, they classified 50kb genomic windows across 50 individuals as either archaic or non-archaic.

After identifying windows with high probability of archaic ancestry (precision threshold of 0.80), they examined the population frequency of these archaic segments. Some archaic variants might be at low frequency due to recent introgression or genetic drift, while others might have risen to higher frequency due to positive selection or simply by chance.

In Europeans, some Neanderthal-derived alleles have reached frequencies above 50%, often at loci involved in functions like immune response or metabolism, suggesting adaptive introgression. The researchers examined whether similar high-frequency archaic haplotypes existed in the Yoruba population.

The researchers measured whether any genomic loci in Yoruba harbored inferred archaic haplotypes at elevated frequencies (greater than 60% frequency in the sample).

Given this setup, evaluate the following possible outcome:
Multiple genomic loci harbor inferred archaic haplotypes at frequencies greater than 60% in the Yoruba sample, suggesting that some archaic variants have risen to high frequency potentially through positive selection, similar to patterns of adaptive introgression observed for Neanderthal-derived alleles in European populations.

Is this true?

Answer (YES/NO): YES